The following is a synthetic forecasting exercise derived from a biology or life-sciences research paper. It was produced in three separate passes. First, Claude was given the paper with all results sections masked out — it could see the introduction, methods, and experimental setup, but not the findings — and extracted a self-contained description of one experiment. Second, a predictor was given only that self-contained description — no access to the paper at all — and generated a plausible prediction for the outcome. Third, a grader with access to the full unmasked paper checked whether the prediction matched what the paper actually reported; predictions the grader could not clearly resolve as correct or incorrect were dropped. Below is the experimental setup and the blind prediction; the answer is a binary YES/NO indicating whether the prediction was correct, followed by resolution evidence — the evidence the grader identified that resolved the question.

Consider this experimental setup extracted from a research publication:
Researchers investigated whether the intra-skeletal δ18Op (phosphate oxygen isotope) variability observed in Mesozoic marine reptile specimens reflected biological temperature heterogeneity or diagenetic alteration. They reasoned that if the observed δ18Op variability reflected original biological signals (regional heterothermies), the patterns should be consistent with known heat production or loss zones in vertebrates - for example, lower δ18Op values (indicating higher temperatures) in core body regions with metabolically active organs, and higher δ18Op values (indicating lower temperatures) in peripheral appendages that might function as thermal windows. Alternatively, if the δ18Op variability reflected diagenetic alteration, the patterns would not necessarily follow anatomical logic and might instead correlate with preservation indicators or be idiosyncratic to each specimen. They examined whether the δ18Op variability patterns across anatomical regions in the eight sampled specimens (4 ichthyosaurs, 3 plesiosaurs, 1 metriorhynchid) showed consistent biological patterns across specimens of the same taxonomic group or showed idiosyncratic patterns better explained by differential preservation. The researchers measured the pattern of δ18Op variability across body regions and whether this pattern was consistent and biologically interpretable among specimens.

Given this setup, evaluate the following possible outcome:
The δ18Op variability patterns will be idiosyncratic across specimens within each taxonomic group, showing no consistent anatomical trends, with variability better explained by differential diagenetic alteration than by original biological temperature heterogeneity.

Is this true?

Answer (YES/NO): YES